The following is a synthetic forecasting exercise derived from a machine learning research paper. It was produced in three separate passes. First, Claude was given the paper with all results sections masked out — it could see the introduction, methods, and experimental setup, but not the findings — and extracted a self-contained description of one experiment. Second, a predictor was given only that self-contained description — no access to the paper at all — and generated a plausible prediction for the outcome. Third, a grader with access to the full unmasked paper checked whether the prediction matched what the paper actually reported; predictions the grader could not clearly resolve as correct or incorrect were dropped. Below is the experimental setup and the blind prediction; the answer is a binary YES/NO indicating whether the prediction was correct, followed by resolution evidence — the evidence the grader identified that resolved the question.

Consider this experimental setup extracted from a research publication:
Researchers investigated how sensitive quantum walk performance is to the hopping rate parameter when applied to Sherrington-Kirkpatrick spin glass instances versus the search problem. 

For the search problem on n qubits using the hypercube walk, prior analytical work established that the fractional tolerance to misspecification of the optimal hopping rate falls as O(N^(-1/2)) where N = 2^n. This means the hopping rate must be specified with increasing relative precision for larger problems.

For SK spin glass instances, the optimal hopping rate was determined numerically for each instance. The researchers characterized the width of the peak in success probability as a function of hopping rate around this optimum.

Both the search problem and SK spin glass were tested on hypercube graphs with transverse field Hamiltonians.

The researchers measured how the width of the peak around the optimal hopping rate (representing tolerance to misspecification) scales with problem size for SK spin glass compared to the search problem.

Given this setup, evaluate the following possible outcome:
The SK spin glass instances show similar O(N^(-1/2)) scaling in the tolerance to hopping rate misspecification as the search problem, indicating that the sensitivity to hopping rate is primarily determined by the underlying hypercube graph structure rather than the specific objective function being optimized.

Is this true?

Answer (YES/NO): NO